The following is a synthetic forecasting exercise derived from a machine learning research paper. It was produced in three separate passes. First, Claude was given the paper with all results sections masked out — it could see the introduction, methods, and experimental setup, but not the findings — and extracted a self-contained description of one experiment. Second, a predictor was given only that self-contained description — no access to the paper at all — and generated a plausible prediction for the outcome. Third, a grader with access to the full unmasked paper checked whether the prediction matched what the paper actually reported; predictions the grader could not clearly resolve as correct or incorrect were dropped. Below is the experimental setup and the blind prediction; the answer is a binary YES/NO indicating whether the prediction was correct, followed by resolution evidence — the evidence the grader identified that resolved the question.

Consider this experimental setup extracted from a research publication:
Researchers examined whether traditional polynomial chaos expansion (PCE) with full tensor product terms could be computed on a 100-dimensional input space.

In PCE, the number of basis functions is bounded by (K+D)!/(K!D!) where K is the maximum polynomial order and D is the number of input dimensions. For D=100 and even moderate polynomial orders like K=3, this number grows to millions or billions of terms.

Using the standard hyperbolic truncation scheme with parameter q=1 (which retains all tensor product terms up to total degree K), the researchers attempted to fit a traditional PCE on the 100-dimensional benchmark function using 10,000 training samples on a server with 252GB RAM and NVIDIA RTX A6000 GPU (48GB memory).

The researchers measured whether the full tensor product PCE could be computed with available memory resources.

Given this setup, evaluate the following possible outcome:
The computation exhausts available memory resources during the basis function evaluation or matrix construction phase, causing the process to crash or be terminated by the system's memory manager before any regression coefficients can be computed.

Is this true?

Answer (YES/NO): NO